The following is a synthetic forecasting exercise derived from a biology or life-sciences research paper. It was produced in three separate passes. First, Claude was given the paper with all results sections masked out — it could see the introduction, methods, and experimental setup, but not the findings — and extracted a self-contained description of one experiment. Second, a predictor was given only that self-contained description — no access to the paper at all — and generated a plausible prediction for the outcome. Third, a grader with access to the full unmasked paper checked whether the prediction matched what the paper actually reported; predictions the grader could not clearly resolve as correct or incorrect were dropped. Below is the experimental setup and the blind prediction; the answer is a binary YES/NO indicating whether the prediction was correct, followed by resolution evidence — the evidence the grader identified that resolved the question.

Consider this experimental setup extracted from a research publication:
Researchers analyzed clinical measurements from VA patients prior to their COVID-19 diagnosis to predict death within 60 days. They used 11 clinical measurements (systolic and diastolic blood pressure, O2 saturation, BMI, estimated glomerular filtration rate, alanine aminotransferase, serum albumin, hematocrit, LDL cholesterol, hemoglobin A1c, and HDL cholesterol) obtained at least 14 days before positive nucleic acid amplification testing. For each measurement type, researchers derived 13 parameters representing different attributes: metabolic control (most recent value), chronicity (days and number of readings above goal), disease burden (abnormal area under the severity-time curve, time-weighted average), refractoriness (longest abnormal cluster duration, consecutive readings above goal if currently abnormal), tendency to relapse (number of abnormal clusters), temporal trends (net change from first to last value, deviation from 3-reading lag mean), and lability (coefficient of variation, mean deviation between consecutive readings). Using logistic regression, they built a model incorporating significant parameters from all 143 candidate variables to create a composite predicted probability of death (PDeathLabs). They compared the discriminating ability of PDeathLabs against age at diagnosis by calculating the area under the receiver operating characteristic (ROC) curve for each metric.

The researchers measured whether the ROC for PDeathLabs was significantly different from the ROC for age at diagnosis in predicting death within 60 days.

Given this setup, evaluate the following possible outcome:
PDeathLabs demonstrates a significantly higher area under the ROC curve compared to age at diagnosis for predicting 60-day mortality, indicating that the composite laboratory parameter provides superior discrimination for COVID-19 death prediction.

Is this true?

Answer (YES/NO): NO